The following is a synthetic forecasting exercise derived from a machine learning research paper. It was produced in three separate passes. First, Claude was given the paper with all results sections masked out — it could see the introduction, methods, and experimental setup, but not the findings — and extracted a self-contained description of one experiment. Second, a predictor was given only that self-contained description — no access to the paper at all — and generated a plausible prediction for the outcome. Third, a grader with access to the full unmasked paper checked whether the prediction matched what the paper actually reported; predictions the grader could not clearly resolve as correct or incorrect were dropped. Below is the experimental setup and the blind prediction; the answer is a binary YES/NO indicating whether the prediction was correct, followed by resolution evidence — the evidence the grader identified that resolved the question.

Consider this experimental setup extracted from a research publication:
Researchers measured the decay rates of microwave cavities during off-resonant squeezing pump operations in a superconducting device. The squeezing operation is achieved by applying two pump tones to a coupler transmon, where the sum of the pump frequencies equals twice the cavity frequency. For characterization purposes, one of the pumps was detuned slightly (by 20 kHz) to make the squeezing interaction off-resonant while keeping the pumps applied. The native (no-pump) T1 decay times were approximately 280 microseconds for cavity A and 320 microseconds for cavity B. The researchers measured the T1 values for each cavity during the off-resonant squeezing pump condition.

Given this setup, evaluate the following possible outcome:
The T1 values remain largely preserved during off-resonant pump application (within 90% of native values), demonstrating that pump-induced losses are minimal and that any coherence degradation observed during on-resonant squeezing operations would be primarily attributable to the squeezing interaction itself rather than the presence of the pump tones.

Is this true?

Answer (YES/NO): NO